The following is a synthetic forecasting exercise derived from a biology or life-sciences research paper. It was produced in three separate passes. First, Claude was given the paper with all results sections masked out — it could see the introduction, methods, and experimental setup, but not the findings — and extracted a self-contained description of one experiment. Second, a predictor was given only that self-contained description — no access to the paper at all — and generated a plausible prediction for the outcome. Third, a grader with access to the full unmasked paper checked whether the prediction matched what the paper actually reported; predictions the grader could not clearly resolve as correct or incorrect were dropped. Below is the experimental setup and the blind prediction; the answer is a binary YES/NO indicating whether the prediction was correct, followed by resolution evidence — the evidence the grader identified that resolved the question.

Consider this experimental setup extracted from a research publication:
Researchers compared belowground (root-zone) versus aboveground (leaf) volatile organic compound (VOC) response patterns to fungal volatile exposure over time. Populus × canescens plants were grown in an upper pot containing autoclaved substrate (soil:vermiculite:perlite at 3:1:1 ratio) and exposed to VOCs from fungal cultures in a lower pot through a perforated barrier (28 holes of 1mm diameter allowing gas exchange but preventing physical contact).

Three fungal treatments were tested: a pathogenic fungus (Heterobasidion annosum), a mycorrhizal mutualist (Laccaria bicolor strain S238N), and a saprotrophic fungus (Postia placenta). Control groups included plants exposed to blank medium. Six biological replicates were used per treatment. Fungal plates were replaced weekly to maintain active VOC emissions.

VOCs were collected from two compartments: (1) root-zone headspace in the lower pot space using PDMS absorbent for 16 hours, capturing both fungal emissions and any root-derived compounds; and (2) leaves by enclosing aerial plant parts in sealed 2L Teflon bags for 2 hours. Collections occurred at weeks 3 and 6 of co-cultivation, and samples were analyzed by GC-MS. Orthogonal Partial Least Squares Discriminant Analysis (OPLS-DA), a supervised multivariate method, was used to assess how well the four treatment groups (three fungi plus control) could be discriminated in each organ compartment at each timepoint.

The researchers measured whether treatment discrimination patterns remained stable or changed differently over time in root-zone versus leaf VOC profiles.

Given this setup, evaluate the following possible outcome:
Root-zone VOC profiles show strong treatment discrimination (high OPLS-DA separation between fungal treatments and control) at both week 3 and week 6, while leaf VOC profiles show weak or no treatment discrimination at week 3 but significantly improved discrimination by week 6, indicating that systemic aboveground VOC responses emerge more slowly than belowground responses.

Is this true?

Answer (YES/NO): NO